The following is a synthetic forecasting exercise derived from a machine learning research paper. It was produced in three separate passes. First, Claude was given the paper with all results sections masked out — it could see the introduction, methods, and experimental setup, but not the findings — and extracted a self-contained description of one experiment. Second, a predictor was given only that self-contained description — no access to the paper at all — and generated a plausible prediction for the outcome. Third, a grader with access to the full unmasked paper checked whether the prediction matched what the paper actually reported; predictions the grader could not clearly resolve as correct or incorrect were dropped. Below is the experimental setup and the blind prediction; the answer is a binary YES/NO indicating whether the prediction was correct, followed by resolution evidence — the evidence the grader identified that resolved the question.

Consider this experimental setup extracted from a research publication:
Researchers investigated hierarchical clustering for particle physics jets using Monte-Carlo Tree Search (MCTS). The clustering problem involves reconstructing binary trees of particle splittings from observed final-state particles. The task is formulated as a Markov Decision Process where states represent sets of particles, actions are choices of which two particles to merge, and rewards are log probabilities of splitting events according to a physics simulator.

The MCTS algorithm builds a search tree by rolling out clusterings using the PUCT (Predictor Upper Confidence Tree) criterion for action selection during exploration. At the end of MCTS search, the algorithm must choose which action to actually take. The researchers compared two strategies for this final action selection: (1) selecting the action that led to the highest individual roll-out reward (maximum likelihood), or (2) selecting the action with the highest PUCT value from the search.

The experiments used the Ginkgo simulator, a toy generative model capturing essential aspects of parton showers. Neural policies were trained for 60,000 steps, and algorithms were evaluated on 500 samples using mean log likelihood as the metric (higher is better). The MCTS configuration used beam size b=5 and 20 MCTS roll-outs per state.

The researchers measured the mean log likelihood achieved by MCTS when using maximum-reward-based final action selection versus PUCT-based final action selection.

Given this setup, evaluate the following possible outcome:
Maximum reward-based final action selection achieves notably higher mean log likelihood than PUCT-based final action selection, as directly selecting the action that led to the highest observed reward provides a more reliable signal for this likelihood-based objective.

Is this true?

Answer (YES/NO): YES